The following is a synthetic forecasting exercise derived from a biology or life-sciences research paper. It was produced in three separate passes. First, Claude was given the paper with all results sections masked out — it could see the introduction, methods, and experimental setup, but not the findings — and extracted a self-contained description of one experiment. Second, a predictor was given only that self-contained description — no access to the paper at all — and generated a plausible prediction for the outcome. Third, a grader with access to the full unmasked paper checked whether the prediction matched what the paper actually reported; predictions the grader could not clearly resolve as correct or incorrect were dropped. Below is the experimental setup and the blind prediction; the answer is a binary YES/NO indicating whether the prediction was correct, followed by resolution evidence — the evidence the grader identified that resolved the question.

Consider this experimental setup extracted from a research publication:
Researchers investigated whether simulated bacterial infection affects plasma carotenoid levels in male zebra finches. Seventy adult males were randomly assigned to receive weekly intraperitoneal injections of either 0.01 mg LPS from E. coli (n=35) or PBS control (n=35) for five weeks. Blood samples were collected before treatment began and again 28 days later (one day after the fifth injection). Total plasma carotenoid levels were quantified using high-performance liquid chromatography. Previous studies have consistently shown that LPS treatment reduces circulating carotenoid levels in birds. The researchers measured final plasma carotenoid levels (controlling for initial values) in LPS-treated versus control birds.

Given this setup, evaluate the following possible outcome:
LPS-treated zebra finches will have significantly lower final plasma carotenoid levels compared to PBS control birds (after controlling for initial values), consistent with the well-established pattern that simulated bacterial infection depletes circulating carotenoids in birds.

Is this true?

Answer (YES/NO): YES